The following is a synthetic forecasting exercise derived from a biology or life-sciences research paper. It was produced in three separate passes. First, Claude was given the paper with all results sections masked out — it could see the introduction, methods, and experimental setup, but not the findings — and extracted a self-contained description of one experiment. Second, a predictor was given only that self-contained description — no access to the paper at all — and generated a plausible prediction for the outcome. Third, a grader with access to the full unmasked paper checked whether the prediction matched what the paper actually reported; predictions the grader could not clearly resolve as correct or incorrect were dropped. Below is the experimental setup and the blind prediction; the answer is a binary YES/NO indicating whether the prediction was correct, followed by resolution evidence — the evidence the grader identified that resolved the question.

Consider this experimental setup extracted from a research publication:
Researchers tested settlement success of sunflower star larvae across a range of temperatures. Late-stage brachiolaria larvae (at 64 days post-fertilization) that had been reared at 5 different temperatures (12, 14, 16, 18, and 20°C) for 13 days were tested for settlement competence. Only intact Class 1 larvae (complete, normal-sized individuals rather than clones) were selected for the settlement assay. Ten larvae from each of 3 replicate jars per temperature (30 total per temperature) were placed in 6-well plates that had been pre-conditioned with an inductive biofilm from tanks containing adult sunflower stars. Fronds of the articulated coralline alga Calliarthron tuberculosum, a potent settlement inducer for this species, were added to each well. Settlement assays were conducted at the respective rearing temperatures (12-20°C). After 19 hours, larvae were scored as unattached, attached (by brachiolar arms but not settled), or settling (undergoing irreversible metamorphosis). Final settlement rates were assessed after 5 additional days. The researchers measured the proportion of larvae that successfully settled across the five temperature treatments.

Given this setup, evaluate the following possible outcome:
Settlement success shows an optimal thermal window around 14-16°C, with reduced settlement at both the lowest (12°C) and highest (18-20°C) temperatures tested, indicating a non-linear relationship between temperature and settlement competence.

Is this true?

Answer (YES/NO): NO